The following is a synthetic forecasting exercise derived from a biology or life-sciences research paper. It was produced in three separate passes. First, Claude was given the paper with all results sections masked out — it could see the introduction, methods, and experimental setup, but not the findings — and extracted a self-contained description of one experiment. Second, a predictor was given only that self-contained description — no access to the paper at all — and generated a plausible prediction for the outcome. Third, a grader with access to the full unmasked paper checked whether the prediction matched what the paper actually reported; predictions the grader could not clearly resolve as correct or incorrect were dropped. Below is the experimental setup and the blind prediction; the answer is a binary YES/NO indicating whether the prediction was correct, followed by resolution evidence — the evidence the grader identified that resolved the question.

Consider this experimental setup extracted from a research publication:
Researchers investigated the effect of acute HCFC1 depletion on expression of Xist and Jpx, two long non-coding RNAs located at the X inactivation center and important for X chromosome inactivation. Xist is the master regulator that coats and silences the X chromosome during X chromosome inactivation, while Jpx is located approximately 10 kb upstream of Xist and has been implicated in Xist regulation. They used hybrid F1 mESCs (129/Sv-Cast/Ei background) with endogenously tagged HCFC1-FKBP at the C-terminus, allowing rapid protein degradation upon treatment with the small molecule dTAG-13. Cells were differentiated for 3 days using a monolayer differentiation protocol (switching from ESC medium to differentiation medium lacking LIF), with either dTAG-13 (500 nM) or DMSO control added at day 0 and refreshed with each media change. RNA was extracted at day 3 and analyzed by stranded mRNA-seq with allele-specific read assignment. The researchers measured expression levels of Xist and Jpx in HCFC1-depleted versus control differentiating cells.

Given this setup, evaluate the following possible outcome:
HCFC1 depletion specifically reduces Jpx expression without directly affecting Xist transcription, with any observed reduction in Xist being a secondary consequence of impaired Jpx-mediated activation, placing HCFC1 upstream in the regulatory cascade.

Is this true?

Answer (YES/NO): NO